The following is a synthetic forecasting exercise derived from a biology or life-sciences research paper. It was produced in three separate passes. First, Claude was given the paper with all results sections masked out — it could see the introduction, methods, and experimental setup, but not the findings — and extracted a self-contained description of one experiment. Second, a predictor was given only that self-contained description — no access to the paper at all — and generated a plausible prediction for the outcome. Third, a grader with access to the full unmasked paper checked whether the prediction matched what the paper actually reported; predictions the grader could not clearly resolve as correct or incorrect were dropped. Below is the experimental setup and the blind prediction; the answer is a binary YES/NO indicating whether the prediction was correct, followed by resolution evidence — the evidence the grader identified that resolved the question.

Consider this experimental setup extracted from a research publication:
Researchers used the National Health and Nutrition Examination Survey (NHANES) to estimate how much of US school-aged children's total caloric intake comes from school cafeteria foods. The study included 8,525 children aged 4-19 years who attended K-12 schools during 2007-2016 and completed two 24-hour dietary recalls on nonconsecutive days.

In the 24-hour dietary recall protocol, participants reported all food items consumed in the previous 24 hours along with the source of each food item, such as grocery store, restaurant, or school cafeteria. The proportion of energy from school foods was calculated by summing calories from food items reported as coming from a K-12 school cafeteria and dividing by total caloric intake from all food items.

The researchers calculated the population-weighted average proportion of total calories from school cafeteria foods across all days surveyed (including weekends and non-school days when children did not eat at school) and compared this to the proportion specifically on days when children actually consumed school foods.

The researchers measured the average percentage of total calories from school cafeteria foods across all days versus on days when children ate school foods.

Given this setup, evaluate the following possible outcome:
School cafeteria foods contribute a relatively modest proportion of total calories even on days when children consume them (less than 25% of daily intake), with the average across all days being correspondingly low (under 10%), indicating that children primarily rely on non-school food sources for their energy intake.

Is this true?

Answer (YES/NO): NO